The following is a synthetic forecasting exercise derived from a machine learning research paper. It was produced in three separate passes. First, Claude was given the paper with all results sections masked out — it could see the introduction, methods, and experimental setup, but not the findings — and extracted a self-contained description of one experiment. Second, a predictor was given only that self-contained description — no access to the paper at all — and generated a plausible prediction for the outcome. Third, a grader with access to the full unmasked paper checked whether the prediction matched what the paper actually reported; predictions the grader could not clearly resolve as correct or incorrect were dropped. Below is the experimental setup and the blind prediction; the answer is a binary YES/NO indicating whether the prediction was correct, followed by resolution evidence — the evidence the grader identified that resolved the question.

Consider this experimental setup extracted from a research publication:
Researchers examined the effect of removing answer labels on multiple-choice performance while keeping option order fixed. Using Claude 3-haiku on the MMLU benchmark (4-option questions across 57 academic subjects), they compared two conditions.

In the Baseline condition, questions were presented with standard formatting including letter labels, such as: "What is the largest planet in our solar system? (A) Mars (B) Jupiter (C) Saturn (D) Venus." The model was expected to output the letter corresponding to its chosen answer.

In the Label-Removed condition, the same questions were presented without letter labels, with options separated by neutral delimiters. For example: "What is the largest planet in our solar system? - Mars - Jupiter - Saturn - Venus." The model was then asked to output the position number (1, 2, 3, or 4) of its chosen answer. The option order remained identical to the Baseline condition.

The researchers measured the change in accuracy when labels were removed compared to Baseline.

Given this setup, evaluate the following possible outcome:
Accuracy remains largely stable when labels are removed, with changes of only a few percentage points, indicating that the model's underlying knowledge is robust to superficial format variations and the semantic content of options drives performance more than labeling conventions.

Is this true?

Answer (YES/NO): YES